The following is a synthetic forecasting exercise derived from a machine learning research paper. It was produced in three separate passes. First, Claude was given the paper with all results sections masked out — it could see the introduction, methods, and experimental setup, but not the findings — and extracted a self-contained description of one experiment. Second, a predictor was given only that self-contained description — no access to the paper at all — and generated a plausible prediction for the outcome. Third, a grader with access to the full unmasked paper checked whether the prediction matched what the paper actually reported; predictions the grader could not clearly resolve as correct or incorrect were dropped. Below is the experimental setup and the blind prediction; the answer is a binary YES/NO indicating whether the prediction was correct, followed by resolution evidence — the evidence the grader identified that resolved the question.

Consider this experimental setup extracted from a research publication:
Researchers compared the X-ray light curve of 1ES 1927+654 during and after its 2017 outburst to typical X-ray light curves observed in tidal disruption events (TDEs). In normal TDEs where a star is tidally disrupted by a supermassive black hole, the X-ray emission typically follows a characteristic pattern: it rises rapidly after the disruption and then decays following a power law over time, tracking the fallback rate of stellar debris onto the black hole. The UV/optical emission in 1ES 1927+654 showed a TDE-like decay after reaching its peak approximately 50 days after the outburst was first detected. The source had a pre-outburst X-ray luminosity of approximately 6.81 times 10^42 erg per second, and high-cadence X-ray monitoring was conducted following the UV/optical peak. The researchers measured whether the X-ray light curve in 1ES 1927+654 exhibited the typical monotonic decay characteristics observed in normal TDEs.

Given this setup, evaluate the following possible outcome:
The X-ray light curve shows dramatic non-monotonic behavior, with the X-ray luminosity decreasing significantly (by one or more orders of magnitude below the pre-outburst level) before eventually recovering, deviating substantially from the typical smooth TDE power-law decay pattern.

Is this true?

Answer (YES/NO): YES